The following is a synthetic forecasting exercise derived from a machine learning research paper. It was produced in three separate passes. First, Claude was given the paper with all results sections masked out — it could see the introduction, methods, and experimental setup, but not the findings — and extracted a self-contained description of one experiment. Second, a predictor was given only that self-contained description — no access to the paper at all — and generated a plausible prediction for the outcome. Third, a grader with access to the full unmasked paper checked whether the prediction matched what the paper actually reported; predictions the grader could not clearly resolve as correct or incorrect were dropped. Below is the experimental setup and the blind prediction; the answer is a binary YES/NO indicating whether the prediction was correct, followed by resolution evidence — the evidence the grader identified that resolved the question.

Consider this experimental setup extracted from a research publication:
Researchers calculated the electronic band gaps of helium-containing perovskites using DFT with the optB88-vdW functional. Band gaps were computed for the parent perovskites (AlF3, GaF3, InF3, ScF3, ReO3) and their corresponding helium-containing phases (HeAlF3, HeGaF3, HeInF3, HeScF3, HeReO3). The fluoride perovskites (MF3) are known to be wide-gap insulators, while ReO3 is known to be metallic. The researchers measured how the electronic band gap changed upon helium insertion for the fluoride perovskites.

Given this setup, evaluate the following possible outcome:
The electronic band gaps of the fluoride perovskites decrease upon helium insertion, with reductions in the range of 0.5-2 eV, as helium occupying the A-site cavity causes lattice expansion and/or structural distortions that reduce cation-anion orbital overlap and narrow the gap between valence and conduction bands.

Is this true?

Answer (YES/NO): NO